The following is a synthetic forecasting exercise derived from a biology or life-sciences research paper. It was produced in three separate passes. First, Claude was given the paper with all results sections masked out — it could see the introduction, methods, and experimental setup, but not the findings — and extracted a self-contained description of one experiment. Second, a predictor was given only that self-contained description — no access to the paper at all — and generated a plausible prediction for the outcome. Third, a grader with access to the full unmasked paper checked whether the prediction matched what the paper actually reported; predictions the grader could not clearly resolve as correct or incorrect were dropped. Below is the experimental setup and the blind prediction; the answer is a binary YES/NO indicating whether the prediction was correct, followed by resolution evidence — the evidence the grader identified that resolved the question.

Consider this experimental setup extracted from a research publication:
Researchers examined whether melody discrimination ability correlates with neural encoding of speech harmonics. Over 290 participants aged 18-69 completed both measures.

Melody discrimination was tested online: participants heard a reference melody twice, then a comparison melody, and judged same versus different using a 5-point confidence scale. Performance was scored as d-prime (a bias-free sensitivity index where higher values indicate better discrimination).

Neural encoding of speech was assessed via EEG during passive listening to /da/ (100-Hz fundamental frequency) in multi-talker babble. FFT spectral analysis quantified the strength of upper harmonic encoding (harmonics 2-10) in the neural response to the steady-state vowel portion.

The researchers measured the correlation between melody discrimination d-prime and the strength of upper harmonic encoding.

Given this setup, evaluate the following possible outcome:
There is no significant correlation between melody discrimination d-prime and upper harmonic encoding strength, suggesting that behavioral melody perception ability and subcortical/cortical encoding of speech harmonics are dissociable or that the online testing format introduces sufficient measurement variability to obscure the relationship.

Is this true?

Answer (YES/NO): YES